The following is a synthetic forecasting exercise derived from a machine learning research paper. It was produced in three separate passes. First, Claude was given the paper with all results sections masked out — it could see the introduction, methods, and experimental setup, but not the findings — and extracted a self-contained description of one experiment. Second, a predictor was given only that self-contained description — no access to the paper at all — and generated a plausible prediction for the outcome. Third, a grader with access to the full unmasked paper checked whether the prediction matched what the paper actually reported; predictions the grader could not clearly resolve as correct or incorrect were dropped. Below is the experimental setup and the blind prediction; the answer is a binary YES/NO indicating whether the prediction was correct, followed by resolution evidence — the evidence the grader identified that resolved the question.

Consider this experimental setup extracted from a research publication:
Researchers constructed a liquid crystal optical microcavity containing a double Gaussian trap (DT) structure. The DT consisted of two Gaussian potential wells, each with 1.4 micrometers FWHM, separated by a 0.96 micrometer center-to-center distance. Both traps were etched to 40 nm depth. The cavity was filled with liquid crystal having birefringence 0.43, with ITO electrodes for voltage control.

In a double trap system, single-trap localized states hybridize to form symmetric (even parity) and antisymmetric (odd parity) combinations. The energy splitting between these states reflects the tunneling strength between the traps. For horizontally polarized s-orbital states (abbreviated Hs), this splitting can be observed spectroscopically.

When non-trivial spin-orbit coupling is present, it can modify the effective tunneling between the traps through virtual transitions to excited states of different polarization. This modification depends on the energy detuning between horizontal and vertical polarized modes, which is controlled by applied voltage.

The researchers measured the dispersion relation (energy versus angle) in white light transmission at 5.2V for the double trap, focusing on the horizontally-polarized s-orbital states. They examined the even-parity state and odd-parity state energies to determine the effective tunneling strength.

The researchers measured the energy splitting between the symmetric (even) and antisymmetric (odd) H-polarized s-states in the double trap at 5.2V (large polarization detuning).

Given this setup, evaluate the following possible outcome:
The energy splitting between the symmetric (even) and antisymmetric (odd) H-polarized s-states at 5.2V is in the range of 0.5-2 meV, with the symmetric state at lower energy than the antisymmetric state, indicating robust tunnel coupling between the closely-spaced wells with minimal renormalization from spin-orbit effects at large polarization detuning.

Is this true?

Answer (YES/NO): NO